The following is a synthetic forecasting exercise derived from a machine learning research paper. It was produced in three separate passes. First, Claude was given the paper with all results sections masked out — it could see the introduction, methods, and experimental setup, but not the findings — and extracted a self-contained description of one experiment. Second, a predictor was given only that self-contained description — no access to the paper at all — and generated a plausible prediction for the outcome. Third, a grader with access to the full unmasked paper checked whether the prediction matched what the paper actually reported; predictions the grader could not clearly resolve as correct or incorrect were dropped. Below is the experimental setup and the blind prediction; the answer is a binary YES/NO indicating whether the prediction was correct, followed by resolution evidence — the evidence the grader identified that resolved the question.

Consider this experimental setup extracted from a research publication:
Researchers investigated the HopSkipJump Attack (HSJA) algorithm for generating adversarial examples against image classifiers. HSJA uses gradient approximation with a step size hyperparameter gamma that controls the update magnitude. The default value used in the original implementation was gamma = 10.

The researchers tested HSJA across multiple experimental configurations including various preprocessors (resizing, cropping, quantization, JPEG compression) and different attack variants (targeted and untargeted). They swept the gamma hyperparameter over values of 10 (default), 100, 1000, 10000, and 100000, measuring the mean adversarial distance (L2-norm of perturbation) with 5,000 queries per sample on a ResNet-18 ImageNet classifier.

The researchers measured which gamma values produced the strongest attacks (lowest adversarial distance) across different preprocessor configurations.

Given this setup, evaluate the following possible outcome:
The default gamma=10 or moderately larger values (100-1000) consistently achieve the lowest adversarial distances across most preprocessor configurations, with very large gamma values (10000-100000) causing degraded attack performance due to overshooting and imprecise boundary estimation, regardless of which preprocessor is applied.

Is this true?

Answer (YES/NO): NO